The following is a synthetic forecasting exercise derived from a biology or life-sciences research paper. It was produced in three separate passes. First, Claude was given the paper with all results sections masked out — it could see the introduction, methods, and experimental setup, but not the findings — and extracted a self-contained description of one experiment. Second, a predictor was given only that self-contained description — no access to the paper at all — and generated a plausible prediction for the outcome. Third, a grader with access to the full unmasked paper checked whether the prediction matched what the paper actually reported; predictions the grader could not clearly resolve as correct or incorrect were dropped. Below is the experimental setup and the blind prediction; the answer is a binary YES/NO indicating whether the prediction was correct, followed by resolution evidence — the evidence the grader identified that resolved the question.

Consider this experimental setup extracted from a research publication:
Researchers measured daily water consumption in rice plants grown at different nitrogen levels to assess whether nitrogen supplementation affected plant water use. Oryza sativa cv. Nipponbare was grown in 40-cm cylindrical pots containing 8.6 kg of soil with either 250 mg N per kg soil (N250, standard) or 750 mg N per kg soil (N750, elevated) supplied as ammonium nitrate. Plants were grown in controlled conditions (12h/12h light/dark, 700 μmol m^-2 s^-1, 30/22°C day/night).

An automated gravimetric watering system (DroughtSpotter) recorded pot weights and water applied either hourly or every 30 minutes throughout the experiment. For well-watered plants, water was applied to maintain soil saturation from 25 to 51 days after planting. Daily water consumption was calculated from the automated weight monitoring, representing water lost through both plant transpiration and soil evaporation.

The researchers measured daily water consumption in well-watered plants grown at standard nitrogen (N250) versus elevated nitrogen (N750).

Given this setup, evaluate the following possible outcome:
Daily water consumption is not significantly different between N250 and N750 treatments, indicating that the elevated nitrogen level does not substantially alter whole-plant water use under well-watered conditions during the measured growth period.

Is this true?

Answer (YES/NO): NO